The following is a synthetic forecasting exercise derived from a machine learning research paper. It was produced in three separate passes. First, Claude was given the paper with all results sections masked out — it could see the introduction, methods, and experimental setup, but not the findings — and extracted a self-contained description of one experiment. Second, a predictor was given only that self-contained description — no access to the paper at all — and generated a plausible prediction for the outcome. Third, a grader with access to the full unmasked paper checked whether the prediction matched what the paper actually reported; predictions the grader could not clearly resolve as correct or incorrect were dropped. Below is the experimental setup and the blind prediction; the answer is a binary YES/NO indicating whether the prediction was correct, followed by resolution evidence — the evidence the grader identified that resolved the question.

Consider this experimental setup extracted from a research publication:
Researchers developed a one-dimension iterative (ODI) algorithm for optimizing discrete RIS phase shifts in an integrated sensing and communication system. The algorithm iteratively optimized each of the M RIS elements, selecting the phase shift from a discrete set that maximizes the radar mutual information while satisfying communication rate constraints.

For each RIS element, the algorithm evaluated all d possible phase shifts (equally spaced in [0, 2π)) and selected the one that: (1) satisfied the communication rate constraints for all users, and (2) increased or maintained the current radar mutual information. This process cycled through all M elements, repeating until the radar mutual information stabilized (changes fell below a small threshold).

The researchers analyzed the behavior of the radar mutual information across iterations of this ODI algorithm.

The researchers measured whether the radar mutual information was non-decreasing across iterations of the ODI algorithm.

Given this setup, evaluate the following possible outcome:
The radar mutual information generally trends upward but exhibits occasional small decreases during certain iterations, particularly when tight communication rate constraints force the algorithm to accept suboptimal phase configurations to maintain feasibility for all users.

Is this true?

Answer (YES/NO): NO